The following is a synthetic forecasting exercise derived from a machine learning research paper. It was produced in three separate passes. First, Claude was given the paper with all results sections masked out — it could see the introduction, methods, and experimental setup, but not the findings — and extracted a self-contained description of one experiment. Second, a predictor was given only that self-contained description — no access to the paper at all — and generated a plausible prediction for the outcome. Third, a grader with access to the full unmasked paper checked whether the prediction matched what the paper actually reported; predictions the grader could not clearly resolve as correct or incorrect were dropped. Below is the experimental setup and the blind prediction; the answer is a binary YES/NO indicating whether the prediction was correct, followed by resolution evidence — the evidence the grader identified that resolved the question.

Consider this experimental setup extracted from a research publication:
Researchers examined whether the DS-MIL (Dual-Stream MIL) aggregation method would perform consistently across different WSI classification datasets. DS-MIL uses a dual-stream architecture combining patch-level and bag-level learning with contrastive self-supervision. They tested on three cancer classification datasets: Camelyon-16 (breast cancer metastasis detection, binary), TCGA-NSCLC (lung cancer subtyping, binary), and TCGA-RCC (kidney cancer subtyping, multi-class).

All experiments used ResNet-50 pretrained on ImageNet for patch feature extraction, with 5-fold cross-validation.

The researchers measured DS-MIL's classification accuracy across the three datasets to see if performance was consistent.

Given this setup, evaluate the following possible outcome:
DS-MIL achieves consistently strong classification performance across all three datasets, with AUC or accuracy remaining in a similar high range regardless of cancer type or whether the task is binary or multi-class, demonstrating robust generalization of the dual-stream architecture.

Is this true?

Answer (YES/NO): NO